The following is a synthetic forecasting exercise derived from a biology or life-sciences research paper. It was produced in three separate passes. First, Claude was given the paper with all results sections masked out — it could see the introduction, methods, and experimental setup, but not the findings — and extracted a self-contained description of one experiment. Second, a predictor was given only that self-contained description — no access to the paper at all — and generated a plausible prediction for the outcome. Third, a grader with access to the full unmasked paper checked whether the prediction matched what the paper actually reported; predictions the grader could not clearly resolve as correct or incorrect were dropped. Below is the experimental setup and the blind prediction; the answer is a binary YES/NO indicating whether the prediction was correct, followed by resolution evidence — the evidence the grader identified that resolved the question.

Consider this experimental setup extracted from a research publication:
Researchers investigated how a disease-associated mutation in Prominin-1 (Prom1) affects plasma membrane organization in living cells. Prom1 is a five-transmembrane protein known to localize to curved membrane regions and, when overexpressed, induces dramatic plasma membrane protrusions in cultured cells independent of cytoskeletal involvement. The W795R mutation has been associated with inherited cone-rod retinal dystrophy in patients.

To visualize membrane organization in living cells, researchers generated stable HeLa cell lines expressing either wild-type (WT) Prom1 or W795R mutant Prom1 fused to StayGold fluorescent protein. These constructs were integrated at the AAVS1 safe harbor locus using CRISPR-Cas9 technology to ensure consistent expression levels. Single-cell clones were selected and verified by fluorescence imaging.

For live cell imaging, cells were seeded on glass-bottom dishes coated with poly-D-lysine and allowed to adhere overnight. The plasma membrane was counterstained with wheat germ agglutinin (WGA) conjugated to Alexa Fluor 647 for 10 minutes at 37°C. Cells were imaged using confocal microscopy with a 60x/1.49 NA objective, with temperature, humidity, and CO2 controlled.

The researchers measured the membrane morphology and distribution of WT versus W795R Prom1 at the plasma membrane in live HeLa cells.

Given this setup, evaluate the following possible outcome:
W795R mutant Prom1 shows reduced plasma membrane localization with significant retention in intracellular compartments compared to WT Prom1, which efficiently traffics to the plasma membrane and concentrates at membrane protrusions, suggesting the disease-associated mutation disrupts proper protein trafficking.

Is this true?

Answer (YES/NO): YES